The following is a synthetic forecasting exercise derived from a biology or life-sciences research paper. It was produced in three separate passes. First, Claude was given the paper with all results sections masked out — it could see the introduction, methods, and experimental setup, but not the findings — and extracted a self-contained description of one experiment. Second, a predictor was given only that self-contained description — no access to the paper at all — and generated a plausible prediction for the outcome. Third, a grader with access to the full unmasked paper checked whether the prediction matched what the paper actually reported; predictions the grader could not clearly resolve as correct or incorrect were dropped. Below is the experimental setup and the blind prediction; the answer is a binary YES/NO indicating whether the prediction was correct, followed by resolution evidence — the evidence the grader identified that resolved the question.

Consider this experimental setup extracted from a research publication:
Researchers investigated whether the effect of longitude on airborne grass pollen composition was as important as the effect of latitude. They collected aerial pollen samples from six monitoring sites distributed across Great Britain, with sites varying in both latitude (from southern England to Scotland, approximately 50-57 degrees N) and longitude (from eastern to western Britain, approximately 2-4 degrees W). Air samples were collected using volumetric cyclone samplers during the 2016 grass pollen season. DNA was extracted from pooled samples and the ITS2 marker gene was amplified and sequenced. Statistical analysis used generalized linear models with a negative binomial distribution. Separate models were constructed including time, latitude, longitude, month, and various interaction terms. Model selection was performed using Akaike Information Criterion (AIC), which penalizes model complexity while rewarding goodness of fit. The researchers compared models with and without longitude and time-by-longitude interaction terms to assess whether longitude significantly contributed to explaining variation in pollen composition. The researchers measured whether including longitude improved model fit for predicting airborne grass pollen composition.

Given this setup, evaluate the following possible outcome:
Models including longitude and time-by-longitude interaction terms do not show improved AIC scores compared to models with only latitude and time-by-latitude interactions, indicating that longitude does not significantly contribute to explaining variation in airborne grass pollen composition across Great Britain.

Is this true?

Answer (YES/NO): NO